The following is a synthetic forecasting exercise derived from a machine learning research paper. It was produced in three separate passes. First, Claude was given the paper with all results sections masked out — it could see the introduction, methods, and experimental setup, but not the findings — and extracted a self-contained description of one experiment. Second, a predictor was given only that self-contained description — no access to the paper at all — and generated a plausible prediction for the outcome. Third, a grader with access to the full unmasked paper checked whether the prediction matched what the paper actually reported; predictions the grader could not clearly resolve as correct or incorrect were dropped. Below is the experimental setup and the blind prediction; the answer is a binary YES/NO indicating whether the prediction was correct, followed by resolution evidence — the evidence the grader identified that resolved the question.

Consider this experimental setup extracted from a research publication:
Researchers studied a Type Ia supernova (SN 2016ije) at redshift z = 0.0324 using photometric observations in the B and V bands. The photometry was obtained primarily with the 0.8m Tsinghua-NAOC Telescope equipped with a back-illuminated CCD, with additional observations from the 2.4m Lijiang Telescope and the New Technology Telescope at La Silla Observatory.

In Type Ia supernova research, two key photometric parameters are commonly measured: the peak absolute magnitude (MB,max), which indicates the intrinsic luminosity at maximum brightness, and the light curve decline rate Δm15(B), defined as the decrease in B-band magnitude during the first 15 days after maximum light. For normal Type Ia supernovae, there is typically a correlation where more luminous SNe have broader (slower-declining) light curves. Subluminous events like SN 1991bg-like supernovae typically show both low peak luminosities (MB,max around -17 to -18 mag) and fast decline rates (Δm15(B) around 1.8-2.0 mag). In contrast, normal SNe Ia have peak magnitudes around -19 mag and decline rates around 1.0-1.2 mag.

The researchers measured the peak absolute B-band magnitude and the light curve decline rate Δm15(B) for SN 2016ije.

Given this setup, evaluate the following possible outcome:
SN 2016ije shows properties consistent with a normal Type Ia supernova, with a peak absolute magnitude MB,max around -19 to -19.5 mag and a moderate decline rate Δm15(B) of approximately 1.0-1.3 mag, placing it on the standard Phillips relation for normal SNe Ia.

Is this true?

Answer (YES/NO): NO